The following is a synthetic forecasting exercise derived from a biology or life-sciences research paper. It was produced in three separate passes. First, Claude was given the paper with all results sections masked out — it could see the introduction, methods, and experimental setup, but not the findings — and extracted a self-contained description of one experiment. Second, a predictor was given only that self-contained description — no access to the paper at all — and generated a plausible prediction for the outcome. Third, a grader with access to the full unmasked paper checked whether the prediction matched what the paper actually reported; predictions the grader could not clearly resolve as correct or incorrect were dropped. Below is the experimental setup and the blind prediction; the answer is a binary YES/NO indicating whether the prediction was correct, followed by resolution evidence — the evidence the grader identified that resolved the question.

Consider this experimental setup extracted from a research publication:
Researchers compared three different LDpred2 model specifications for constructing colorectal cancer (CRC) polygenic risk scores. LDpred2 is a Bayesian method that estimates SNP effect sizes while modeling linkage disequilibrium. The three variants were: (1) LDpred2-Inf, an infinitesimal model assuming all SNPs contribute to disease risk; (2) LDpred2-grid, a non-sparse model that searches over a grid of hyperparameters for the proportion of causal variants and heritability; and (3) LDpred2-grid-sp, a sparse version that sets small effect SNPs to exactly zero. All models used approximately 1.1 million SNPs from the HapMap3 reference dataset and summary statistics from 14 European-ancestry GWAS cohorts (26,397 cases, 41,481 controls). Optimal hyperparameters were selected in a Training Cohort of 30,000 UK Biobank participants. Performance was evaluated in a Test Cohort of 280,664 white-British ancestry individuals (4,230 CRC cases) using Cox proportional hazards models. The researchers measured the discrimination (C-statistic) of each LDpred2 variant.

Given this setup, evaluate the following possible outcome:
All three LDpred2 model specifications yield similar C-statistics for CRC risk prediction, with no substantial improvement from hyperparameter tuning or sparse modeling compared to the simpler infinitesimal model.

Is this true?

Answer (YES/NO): NO